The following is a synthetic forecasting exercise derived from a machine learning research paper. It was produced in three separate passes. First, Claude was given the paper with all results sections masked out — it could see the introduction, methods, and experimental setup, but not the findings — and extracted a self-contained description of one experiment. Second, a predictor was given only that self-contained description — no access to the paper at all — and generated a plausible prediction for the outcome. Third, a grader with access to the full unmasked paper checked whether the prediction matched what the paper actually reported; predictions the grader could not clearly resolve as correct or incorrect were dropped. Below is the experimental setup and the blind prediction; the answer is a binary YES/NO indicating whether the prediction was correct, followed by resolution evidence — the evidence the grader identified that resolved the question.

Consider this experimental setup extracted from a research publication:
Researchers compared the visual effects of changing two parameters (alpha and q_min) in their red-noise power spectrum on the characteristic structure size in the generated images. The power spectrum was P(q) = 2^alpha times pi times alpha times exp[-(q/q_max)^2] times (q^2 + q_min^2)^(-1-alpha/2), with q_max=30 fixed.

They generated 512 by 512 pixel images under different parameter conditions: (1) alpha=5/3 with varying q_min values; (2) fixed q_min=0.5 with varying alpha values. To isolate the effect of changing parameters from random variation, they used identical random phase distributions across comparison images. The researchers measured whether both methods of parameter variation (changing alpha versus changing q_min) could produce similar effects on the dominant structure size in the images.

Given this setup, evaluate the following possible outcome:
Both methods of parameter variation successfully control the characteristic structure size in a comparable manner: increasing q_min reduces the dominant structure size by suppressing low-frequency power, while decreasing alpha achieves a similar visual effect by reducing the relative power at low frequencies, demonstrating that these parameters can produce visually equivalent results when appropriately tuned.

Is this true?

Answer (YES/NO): YES